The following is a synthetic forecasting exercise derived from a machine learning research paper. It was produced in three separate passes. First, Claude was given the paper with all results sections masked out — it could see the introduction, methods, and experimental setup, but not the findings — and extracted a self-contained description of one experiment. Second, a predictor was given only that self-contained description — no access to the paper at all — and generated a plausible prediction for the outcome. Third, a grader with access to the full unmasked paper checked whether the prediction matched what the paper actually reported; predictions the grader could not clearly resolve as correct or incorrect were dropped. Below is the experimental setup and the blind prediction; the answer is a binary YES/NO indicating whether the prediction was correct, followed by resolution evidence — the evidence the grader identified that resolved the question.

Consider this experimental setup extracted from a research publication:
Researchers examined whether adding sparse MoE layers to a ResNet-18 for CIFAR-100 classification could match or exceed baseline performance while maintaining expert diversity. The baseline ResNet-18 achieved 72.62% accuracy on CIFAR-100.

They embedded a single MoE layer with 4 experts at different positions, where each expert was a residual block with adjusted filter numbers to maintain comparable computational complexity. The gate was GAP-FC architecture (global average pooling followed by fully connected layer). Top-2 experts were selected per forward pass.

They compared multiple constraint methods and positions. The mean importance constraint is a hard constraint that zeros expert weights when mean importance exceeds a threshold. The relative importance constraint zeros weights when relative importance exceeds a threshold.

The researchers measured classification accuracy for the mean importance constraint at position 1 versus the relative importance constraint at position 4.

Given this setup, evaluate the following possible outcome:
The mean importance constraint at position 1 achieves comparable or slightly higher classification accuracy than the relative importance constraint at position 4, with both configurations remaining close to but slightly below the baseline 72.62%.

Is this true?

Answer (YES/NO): NO